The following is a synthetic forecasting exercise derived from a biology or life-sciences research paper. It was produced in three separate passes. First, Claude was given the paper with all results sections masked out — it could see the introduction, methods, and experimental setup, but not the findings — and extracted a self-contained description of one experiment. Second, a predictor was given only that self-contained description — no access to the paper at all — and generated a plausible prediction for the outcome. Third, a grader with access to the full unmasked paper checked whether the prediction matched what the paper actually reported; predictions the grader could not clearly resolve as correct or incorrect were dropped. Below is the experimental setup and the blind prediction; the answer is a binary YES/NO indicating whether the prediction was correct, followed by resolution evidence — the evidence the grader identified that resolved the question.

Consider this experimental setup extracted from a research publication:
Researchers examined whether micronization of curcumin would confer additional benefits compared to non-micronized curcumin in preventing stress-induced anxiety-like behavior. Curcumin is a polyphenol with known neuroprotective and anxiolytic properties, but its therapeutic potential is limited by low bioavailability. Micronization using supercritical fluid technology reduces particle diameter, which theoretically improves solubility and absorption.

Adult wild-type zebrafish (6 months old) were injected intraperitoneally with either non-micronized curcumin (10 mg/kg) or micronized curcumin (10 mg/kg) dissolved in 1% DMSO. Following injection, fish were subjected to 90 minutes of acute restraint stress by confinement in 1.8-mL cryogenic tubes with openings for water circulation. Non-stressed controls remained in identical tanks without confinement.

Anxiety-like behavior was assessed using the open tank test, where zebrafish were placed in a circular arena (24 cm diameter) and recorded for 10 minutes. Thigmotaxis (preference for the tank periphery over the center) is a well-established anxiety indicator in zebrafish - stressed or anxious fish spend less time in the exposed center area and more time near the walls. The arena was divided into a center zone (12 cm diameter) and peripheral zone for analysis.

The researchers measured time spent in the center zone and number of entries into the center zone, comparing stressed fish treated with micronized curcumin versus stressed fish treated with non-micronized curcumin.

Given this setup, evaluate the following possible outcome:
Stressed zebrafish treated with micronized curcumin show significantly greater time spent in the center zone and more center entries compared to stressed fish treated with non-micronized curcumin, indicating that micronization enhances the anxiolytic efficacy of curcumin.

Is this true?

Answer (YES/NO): NO